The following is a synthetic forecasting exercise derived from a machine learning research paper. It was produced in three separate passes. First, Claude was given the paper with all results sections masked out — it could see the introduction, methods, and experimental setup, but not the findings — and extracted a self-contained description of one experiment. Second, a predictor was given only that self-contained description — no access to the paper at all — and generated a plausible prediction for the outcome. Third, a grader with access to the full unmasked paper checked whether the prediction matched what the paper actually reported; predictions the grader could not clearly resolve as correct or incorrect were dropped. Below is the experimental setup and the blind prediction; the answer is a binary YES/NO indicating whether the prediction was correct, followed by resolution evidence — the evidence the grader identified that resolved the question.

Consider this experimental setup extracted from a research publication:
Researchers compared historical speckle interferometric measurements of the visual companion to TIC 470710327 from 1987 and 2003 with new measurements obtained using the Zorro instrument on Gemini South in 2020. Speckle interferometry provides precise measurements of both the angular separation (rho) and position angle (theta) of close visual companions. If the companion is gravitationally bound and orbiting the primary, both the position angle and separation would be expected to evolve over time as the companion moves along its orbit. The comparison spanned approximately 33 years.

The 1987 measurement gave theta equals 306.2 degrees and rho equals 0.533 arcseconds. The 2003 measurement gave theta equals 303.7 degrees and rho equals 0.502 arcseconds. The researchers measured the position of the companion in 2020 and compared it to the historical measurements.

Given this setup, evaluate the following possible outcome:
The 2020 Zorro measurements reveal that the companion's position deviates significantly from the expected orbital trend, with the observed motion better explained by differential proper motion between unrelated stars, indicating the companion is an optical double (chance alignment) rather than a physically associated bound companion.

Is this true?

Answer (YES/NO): NO